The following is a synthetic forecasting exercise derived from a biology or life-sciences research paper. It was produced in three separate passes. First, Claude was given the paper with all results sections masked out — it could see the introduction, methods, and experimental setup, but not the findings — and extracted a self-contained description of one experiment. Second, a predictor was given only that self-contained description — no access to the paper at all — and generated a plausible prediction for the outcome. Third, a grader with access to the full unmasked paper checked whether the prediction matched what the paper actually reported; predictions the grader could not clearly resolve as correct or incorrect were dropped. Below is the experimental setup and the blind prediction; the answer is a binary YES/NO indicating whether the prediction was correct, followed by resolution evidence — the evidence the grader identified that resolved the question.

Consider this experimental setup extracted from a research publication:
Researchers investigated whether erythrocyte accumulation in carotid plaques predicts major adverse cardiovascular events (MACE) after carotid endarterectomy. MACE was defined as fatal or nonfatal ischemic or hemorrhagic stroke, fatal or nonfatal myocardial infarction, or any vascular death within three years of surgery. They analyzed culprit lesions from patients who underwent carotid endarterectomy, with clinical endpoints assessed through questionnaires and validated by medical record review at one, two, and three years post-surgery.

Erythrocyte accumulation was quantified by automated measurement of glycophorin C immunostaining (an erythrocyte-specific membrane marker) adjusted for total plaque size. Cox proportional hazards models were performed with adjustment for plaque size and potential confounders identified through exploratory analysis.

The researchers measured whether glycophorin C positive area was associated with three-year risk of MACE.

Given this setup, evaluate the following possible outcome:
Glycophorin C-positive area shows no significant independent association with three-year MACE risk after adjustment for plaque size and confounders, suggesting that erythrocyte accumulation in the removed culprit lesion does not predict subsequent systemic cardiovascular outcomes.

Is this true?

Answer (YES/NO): YES